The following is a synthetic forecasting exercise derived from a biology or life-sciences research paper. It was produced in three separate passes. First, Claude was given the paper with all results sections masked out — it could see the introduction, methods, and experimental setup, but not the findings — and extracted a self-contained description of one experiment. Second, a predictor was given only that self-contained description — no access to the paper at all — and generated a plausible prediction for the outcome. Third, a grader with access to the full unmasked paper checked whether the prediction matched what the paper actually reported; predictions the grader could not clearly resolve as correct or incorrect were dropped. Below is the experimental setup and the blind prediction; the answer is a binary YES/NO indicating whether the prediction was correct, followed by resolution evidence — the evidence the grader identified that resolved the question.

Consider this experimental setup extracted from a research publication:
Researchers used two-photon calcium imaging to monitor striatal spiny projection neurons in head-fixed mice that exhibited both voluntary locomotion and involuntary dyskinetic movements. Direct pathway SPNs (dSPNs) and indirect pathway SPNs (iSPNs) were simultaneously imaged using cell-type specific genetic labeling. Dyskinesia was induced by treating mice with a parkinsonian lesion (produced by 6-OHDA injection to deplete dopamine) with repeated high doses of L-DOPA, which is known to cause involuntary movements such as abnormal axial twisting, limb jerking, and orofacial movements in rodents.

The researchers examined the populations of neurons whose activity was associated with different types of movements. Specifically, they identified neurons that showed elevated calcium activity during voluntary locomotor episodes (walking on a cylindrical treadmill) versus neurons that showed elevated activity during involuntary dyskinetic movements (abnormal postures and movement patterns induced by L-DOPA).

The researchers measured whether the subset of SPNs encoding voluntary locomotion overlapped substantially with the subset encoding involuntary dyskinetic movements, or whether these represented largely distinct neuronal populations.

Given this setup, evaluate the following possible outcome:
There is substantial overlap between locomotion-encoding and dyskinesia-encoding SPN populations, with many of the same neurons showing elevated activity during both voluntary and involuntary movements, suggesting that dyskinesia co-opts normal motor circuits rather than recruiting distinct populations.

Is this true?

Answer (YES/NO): NO